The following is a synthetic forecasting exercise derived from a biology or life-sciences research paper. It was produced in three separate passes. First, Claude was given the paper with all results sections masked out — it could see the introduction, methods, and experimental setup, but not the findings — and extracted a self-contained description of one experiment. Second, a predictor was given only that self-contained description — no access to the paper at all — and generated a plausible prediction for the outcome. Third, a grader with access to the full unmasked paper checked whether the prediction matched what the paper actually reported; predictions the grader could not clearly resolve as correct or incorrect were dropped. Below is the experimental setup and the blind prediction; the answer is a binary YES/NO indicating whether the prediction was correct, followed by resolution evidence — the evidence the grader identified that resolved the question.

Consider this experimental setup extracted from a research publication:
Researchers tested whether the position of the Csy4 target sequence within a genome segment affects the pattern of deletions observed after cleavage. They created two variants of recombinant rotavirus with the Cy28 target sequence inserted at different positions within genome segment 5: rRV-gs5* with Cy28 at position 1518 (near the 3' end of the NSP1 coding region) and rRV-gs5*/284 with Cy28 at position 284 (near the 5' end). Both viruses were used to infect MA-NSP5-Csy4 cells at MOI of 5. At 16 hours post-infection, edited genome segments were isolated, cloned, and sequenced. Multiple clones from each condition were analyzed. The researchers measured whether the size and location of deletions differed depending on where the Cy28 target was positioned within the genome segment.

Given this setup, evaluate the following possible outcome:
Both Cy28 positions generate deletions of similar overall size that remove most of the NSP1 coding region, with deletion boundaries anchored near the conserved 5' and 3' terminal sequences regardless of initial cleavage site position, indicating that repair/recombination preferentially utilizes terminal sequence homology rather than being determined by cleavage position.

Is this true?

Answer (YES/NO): NO